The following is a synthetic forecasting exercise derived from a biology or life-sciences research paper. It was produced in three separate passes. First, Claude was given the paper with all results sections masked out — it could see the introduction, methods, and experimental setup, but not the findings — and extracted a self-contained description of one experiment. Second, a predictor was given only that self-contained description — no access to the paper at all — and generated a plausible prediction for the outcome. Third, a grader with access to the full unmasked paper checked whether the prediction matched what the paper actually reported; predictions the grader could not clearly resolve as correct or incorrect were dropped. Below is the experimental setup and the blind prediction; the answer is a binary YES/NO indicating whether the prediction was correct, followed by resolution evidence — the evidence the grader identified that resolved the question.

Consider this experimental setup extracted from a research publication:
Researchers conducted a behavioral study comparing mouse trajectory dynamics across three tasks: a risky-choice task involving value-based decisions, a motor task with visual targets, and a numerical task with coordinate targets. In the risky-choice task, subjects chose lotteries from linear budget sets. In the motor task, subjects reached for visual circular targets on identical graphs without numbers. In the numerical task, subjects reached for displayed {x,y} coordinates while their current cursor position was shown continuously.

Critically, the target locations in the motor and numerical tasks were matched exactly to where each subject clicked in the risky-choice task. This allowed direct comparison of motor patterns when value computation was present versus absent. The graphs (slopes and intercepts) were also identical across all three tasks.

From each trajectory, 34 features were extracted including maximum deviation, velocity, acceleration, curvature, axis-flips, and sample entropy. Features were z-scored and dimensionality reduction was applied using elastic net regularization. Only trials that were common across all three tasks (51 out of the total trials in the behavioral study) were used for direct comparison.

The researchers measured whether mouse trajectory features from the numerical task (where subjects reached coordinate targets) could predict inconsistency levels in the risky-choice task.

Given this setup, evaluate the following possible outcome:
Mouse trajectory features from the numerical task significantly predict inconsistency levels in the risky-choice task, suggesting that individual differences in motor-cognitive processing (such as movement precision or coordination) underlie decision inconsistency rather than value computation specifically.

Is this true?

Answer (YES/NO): NO